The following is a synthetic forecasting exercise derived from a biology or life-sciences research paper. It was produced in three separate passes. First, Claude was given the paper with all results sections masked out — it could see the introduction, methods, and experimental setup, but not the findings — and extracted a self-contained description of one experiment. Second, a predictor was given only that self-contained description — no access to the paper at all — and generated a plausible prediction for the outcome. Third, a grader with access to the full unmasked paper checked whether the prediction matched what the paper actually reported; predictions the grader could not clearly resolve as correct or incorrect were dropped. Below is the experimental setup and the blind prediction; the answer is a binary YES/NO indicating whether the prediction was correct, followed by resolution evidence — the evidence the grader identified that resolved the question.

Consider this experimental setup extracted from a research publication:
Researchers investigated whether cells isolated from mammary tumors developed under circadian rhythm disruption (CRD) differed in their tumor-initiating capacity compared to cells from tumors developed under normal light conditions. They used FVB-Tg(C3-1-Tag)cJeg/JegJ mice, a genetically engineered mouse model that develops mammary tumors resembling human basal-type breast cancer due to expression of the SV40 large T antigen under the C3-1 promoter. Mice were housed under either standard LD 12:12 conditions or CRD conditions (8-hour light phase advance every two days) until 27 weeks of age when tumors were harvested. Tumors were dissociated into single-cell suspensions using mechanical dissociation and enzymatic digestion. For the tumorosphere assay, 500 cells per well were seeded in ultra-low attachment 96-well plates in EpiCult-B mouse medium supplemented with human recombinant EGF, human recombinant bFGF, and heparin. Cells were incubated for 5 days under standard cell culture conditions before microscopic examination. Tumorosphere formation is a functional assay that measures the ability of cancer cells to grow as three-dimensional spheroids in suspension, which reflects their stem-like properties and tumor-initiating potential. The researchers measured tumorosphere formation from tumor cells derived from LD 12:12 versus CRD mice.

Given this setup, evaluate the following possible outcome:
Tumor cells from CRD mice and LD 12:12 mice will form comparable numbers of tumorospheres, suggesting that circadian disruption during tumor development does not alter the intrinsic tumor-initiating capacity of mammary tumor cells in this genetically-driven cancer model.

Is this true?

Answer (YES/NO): NO